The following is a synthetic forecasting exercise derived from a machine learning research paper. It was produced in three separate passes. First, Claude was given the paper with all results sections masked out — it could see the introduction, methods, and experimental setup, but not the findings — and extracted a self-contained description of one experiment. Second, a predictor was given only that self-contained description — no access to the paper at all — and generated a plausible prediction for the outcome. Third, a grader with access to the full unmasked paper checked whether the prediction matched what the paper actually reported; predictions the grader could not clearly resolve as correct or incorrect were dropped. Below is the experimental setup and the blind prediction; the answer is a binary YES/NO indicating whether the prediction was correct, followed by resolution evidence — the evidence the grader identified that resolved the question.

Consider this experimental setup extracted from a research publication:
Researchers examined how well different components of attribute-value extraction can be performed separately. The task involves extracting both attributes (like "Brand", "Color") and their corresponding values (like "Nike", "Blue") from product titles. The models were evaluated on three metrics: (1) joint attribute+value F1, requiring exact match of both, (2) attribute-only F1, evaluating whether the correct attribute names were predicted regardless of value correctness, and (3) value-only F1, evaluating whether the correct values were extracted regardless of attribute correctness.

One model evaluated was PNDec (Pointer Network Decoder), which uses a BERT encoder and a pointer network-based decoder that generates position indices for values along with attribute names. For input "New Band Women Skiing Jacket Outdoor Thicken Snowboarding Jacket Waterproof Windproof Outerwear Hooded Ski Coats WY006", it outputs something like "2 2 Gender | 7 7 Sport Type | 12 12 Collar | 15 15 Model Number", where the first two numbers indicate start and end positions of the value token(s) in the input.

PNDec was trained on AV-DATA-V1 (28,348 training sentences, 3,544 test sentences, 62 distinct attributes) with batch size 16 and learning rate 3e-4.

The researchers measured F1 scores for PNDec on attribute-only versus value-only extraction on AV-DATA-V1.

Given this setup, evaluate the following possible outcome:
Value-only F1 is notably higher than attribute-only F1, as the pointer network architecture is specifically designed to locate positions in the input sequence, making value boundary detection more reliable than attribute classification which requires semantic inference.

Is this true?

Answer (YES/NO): NO